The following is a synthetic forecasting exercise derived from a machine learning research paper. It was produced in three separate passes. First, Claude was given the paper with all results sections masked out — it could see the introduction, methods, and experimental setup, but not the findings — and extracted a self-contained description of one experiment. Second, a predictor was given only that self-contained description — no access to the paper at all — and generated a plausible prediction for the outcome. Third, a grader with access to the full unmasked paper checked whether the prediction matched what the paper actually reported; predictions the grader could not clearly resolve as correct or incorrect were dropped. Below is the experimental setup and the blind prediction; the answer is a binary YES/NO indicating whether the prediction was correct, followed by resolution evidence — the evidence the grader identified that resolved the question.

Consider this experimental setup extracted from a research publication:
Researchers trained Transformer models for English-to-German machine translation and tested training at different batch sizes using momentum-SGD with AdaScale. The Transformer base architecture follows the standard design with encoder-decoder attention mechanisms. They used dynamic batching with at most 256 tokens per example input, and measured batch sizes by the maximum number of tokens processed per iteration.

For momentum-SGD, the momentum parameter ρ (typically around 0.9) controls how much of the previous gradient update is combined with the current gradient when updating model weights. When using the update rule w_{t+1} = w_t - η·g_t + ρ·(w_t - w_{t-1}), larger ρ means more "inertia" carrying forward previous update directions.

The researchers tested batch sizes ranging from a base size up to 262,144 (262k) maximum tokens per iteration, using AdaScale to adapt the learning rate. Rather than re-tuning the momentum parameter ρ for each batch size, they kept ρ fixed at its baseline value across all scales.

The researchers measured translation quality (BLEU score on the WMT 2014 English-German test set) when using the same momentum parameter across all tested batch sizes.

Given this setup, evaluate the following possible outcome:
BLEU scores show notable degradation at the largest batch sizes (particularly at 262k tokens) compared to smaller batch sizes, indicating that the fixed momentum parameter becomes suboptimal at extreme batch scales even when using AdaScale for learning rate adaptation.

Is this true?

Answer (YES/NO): NO